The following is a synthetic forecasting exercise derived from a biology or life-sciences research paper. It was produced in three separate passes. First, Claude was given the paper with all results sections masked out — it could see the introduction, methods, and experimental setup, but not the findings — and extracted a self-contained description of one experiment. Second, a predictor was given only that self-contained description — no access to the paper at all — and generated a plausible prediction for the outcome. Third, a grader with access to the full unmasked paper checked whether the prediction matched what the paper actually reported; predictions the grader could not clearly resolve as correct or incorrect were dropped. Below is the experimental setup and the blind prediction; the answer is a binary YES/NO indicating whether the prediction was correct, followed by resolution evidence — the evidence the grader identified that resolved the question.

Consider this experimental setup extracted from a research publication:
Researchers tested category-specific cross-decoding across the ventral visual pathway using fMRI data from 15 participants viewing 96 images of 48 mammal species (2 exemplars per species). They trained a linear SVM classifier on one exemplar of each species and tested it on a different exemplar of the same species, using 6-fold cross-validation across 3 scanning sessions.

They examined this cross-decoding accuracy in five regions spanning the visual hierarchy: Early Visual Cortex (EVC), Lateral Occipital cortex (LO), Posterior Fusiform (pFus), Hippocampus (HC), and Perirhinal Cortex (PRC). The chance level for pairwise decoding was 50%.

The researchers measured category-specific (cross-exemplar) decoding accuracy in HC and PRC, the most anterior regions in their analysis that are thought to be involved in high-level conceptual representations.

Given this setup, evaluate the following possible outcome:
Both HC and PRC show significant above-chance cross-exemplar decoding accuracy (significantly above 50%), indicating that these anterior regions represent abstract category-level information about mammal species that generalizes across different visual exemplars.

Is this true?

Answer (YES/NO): YES